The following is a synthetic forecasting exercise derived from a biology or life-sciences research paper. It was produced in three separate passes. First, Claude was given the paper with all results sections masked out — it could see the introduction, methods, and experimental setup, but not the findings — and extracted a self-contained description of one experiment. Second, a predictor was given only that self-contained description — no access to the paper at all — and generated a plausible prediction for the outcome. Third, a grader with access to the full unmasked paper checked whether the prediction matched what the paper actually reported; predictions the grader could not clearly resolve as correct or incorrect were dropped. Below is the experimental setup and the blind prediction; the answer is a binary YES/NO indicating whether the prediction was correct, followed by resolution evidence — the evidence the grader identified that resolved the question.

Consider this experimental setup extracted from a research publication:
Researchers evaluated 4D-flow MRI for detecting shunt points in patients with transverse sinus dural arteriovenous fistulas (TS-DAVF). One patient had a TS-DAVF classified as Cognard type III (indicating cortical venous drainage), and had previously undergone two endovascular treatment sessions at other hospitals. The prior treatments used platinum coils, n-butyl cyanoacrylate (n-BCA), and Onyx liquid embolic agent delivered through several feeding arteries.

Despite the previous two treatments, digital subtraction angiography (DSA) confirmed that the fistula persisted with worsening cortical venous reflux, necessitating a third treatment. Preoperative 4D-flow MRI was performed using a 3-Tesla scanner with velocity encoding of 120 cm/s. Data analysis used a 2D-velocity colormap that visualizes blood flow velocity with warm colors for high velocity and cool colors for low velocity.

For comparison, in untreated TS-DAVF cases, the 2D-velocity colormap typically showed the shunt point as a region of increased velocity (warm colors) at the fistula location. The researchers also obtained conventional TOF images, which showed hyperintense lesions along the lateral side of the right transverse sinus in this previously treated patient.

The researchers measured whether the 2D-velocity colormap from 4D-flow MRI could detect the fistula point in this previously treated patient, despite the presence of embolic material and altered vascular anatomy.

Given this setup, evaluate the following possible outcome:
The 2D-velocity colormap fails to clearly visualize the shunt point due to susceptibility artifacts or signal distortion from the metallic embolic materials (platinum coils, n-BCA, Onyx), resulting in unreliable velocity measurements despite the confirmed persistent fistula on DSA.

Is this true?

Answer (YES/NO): NO